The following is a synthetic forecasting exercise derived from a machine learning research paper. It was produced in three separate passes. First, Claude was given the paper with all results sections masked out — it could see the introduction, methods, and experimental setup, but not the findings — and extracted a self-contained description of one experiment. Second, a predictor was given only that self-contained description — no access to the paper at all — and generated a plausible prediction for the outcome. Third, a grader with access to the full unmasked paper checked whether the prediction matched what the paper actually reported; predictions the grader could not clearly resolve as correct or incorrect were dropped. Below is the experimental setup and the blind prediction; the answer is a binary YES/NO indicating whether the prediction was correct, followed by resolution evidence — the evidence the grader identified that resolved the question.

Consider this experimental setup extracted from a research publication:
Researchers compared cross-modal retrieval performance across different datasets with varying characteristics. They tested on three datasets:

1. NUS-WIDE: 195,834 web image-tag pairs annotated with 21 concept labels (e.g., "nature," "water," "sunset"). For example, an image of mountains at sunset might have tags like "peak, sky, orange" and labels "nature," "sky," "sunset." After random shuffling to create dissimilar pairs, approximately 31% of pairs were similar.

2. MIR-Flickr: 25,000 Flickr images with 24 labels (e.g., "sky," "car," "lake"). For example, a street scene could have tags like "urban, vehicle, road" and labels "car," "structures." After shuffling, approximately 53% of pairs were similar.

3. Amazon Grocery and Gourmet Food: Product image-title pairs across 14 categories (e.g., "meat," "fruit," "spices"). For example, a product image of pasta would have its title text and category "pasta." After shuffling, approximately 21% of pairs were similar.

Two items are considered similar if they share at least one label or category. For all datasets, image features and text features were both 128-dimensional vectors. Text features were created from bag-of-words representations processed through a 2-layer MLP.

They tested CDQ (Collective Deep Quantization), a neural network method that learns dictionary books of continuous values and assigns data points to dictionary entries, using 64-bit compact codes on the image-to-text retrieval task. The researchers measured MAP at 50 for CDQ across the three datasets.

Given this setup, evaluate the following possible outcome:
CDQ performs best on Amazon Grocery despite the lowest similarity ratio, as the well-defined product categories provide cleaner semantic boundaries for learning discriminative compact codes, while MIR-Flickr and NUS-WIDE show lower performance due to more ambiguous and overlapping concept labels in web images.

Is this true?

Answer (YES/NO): NO